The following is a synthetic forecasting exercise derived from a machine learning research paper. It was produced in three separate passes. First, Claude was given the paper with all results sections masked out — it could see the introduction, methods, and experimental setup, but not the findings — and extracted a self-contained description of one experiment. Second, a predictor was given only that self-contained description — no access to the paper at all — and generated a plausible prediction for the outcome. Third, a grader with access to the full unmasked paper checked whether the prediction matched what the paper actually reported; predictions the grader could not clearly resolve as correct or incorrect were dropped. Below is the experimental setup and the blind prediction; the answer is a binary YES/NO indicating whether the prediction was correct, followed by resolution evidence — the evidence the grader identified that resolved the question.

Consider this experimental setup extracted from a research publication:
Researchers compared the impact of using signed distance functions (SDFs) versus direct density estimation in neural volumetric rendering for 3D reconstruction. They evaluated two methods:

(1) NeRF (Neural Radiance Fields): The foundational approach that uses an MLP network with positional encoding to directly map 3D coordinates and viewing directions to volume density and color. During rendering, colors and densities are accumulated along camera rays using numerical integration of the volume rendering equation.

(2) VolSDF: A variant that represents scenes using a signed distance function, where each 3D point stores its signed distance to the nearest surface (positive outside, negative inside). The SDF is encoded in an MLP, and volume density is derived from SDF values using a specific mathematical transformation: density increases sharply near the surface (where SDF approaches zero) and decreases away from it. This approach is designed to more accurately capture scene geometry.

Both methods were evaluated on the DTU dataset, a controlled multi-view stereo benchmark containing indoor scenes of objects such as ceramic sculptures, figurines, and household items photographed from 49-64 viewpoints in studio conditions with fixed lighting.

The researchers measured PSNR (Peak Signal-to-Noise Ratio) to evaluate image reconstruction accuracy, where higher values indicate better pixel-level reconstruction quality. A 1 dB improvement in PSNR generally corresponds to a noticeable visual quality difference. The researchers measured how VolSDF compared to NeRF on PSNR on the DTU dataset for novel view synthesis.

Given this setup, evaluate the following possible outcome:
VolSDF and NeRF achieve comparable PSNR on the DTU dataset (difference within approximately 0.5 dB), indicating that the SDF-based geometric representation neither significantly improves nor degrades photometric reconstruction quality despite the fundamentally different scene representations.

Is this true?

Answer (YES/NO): NO